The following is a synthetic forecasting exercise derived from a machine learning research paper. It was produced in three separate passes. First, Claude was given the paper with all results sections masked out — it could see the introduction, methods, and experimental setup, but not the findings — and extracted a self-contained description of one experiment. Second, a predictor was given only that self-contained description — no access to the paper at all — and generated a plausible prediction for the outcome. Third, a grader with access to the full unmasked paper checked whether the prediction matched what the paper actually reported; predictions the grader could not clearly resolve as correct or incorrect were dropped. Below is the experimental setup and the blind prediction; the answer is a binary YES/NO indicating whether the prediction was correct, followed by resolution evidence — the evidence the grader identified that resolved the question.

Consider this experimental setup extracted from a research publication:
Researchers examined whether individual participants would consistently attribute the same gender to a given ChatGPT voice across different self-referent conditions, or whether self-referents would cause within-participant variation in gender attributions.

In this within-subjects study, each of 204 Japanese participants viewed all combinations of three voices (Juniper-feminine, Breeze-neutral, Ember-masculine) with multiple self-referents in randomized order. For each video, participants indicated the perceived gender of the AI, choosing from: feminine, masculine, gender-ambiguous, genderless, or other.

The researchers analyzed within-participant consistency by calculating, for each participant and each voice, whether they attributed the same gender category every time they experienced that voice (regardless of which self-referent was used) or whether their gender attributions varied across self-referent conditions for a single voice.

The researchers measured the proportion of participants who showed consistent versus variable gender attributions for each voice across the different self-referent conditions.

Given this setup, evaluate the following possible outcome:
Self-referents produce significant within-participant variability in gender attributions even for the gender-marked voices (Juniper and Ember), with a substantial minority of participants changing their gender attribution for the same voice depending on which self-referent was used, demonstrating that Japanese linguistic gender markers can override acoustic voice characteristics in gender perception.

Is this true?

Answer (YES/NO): NO